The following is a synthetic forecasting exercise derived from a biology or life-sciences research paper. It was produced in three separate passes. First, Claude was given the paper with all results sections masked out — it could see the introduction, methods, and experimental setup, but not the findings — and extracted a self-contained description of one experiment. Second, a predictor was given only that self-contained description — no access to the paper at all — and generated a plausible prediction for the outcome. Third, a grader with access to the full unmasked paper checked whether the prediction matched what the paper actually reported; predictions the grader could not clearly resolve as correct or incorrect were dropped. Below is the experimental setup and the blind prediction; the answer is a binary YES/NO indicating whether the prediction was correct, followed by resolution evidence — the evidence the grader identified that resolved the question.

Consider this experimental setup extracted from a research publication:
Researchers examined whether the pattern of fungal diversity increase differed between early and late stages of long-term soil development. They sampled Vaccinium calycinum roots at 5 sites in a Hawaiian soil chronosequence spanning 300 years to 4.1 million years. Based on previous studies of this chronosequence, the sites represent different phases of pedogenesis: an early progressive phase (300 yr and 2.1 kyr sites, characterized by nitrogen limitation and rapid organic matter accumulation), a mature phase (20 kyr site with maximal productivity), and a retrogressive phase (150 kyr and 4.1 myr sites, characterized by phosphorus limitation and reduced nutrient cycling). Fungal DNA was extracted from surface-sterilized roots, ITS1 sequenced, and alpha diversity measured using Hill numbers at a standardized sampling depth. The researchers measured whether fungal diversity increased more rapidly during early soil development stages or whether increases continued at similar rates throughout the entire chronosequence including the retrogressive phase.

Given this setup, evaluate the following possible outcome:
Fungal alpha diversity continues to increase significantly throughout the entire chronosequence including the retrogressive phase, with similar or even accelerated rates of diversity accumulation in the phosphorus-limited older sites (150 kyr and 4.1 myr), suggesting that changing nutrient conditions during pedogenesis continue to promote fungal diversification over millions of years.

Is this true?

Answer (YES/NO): NO